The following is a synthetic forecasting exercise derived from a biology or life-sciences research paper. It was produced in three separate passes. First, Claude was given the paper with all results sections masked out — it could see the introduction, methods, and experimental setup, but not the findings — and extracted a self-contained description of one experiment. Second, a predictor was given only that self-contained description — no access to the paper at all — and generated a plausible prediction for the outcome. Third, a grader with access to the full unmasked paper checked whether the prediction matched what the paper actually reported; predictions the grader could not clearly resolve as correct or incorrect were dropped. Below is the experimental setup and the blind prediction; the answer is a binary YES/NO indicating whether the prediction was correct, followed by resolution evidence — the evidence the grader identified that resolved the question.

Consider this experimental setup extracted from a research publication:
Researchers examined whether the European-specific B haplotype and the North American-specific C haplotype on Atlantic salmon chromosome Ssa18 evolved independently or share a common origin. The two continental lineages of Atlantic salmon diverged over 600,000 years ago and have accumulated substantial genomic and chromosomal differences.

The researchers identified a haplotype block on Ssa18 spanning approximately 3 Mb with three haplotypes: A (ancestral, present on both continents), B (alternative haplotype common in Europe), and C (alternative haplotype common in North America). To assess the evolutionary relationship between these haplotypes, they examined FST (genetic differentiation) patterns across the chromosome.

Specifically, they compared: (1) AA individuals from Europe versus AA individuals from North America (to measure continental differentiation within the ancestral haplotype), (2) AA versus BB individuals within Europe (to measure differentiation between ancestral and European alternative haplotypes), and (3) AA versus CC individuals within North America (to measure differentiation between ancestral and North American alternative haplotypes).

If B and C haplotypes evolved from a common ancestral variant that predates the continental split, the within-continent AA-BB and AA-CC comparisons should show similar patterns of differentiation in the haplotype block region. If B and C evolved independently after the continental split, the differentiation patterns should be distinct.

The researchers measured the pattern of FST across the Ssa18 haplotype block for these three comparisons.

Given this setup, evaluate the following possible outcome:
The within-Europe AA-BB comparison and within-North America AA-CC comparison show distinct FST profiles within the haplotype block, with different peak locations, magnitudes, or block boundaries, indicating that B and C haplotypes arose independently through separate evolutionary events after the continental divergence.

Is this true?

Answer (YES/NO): YES